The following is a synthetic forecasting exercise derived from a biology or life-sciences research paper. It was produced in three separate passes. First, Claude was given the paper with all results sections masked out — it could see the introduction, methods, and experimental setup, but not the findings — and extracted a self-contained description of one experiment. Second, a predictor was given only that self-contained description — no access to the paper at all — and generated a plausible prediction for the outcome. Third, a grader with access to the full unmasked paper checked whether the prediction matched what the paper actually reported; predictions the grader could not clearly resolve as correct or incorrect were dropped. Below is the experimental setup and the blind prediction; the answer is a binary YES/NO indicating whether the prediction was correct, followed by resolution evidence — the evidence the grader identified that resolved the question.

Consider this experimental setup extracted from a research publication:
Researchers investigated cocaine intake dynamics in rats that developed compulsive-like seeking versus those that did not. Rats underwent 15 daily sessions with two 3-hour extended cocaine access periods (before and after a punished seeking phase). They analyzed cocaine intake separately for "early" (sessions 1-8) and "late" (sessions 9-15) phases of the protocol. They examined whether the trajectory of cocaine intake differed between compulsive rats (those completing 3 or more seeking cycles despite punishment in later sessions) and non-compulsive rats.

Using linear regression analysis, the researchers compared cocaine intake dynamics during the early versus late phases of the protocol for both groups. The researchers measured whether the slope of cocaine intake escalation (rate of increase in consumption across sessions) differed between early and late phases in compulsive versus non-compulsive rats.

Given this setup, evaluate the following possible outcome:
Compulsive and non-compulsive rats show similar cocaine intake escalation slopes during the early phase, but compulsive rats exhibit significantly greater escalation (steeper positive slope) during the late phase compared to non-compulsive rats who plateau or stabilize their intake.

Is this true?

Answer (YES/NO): NO